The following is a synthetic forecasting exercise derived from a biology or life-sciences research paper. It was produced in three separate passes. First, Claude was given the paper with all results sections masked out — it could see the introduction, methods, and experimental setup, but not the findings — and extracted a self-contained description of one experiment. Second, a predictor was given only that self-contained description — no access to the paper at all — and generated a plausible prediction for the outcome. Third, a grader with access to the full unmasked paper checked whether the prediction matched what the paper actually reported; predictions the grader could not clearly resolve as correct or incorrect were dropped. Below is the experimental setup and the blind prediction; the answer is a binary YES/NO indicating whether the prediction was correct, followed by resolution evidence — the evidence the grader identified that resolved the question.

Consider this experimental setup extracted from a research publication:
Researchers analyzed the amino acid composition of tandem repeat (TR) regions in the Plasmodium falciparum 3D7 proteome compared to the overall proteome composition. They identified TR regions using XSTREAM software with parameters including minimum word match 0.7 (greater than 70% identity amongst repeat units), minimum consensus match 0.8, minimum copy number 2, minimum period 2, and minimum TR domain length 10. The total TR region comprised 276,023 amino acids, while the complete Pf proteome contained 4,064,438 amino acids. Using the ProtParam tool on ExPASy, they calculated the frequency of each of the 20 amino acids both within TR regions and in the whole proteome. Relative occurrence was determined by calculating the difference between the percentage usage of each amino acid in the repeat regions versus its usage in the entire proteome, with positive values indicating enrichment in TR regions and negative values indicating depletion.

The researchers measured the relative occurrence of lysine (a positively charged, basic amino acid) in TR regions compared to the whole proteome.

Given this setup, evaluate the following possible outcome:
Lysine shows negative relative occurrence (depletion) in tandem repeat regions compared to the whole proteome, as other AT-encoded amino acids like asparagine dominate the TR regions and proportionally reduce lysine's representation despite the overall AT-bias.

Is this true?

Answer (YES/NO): YES